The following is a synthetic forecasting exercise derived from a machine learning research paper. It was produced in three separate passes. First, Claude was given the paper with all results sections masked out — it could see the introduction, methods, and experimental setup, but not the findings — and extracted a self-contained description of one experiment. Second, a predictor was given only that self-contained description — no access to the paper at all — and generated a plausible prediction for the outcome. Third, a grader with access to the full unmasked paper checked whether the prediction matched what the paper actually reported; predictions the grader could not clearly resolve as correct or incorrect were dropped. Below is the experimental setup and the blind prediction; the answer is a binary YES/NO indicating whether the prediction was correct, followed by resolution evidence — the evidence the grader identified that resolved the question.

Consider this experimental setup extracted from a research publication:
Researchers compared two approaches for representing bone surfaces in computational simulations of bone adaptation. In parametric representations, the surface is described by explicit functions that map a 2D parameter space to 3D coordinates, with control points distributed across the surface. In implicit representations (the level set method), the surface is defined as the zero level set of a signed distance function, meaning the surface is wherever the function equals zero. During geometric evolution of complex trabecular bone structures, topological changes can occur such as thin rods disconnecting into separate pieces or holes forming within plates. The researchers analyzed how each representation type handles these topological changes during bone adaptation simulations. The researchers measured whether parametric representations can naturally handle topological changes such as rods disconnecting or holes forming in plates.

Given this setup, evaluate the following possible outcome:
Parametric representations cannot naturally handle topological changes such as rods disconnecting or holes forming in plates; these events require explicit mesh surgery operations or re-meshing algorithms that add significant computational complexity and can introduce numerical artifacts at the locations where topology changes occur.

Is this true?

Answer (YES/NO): YES